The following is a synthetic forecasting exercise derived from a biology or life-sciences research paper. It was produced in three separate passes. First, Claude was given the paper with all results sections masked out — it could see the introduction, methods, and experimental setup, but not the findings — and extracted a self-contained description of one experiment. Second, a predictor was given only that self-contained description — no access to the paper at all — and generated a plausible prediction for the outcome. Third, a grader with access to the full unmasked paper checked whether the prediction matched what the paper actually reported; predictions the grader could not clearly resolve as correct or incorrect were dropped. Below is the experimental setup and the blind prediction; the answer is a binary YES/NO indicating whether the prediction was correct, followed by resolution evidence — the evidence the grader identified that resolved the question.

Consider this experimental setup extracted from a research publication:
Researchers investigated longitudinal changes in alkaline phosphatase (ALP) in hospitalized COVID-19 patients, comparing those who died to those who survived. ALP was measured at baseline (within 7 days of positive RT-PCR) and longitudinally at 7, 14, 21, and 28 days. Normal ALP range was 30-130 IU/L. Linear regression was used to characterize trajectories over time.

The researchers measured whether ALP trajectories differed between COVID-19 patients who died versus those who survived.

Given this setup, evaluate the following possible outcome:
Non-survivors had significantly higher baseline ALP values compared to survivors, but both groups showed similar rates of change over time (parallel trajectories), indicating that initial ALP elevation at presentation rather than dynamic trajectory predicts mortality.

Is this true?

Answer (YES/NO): NO